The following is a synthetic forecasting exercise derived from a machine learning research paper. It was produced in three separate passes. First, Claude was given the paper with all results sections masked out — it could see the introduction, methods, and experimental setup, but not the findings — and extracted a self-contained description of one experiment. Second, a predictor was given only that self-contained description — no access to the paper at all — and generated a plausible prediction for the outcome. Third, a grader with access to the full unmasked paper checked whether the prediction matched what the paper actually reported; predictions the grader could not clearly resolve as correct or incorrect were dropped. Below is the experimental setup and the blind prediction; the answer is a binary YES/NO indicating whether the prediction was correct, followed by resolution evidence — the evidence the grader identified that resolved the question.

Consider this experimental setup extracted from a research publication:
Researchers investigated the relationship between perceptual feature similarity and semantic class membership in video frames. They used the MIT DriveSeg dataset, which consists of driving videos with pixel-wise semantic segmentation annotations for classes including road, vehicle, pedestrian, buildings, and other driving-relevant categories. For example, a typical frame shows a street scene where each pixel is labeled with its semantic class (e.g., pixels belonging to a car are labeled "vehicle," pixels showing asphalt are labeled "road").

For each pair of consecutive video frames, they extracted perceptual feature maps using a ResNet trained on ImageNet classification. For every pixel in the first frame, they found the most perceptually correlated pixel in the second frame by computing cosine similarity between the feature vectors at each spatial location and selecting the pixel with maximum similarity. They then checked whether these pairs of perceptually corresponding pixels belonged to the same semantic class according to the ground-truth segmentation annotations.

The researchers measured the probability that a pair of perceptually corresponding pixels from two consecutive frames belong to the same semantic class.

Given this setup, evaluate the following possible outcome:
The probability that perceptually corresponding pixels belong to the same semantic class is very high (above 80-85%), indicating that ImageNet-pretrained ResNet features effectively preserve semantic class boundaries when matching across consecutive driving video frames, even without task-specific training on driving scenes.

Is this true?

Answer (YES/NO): YES